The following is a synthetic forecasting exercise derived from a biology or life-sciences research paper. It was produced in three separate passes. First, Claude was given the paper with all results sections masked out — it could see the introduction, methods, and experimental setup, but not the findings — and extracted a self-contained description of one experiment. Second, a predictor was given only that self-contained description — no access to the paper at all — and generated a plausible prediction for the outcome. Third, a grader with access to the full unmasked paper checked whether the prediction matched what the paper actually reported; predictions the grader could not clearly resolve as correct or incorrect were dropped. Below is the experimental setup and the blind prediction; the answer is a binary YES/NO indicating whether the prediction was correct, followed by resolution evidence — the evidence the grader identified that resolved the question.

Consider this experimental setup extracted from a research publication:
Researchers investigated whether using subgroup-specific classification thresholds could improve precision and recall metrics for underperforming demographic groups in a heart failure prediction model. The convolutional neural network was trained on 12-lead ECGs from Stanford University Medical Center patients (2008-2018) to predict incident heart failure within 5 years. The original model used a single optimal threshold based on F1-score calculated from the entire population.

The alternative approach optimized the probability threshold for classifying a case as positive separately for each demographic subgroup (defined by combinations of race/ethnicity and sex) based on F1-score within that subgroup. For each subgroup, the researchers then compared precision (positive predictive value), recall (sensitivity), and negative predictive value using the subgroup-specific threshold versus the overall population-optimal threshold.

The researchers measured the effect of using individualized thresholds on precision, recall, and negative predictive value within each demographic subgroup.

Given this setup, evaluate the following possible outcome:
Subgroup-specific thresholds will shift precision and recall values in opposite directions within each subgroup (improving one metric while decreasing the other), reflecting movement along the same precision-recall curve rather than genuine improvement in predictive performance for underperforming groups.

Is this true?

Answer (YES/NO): NO